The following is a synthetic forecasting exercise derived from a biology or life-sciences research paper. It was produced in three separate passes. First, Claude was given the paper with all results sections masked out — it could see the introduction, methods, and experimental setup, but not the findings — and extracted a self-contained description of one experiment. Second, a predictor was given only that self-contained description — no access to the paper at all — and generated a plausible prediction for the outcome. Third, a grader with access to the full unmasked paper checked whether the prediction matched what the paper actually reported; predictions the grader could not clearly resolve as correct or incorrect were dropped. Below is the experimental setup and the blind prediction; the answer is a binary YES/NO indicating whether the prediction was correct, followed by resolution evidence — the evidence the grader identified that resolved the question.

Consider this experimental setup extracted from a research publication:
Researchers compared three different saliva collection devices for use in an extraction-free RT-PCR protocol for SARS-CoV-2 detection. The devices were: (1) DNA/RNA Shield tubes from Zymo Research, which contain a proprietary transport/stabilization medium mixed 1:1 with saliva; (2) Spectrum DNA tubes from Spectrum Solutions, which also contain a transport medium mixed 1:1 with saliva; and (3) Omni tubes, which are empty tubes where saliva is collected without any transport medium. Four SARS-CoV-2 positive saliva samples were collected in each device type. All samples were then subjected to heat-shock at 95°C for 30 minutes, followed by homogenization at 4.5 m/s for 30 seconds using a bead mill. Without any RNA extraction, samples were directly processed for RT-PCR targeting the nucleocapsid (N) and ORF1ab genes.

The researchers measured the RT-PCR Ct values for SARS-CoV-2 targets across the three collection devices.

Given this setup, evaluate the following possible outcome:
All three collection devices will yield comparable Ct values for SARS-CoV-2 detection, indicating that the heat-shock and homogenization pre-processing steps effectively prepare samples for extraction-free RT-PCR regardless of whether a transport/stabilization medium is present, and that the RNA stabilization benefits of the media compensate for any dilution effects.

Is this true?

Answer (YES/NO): NO